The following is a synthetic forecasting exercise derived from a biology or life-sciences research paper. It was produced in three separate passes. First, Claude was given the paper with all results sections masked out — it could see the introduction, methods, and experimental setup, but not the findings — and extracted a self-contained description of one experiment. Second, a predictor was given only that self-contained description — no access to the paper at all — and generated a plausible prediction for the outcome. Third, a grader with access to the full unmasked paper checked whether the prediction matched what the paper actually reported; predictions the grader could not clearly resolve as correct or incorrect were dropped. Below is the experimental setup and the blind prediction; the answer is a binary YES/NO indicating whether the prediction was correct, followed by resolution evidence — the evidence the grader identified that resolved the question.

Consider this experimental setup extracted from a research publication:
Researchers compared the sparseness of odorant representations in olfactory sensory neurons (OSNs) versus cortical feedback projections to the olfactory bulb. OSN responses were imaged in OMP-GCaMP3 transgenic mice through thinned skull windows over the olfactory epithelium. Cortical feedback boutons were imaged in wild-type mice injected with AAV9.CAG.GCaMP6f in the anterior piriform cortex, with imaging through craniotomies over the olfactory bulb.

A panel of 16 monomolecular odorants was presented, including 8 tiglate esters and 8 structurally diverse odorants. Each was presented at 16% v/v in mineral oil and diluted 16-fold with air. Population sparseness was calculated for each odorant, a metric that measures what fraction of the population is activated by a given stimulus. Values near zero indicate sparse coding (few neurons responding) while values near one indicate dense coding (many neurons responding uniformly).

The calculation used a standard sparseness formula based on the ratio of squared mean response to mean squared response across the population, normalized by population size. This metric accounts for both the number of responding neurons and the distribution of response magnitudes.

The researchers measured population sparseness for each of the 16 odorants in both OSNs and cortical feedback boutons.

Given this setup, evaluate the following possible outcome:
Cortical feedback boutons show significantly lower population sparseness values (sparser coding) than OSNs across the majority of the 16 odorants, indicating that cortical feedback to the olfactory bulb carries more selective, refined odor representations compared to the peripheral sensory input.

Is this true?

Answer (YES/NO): NO